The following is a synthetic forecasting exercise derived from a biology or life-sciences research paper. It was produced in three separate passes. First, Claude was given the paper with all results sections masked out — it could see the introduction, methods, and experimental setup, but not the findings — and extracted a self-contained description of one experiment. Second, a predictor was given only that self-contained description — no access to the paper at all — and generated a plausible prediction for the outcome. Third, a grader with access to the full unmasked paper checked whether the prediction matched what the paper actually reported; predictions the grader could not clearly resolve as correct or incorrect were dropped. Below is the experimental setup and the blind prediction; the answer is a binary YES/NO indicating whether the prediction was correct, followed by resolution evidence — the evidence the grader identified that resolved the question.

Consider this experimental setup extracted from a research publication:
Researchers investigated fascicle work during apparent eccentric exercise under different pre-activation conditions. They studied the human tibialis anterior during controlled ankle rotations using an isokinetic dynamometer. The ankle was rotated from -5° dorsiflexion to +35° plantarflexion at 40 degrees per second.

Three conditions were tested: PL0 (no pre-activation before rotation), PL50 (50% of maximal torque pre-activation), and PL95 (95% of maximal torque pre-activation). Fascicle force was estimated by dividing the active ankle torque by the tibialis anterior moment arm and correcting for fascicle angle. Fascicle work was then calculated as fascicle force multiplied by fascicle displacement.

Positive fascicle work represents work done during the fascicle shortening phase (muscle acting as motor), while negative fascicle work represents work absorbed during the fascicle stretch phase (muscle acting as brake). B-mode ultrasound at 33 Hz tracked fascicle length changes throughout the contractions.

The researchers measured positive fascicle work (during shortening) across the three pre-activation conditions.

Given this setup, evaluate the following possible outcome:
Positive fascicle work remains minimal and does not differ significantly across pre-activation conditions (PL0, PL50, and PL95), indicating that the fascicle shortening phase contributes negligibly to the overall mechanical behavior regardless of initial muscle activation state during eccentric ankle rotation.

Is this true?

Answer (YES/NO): NO